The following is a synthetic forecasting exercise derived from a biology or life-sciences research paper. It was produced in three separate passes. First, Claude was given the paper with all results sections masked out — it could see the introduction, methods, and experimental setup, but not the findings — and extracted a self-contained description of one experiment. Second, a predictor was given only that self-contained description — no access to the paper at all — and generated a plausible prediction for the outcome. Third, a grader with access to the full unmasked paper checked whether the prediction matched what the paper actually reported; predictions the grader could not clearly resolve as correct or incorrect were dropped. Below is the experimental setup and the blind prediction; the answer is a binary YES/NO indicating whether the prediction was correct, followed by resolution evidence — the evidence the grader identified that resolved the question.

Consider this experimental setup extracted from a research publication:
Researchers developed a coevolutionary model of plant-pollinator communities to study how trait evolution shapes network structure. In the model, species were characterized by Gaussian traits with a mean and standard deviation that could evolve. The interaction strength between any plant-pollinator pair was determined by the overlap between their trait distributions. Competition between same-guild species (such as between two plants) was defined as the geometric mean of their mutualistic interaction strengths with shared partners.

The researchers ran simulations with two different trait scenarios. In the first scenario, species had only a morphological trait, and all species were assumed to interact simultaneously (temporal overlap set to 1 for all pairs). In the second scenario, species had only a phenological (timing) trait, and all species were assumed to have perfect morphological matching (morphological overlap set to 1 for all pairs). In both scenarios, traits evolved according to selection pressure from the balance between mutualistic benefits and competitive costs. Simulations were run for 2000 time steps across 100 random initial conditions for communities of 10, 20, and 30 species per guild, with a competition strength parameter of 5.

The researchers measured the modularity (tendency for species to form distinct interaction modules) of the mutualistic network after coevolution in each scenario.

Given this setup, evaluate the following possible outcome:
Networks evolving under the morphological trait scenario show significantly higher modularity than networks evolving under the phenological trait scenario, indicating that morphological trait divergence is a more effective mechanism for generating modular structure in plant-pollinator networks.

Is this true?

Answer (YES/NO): YES